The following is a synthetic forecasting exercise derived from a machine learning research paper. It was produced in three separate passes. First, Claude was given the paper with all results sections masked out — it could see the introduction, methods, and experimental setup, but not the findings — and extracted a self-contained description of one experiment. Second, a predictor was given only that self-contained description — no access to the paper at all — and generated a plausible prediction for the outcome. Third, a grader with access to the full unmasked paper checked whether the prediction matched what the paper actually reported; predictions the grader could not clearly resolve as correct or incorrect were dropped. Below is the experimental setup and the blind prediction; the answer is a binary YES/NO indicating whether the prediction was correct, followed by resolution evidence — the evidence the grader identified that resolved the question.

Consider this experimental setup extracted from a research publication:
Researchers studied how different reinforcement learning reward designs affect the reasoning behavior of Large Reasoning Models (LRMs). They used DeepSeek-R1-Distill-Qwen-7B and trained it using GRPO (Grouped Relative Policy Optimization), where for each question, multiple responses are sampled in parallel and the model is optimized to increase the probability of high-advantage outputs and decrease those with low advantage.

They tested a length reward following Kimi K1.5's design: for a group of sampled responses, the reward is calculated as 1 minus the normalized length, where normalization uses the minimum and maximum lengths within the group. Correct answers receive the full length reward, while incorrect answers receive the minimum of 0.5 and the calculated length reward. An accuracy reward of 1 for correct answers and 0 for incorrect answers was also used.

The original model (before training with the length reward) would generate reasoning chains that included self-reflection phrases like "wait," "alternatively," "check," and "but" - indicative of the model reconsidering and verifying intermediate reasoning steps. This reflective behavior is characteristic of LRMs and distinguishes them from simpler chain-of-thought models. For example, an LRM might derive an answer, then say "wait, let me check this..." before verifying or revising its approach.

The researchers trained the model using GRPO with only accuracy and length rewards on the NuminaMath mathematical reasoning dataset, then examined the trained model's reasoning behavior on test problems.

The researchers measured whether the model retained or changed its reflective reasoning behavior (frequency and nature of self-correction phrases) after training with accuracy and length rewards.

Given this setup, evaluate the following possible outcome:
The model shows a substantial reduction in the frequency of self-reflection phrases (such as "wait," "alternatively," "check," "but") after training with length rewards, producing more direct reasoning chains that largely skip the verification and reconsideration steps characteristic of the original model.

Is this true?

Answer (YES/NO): YES